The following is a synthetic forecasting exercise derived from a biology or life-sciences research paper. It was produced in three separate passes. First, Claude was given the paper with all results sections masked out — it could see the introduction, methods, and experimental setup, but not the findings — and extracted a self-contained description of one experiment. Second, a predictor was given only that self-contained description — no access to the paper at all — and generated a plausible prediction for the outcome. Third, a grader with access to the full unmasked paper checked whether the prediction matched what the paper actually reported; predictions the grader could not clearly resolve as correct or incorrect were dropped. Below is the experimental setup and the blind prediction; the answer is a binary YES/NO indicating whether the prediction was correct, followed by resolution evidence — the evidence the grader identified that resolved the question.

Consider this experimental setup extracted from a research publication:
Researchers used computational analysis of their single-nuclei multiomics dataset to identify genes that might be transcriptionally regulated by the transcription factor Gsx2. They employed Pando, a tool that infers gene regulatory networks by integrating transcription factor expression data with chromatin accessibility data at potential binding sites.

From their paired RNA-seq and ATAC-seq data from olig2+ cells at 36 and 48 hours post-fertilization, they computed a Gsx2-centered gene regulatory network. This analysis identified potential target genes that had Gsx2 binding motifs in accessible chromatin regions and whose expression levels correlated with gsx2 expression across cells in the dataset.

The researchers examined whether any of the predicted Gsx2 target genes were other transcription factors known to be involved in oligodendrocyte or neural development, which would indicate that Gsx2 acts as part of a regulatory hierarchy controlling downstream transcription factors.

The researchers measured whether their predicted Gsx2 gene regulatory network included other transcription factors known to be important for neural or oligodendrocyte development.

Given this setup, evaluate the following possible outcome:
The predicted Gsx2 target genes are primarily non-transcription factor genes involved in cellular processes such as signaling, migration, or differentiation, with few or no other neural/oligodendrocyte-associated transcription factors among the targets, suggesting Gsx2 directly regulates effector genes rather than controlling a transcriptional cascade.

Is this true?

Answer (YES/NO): NO